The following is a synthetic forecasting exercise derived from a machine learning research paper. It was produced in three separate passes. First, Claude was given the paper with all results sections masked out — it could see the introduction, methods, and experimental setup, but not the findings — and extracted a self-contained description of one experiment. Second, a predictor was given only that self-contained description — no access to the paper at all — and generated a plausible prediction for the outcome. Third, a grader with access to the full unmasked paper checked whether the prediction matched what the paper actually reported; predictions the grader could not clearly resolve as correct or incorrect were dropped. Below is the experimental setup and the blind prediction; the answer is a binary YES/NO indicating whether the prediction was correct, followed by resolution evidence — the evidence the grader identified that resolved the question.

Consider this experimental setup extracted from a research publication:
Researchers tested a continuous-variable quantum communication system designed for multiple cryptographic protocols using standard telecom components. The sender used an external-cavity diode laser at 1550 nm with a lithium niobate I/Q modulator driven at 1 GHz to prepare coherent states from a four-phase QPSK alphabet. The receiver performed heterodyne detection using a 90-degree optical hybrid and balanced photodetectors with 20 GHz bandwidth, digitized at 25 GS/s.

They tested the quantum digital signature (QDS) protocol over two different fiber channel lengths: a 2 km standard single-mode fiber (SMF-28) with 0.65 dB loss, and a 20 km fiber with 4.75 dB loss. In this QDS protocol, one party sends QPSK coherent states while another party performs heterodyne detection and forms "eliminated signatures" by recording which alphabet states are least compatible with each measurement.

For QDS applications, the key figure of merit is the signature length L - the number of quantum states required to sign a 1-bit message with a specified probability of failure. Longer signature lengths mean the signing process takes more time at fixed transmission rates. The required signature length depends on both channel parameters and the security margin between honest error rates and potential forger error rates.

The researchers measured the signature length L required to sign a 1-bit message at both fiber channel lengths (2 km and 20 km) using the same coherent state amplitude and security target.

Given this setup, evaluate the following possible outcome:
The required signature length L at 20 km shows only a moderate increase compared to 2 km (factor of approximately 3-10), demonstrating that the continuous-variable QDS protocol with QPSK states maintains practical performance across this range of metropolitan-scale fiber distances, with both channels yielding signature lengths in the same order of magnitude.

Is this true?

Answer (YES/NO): NO